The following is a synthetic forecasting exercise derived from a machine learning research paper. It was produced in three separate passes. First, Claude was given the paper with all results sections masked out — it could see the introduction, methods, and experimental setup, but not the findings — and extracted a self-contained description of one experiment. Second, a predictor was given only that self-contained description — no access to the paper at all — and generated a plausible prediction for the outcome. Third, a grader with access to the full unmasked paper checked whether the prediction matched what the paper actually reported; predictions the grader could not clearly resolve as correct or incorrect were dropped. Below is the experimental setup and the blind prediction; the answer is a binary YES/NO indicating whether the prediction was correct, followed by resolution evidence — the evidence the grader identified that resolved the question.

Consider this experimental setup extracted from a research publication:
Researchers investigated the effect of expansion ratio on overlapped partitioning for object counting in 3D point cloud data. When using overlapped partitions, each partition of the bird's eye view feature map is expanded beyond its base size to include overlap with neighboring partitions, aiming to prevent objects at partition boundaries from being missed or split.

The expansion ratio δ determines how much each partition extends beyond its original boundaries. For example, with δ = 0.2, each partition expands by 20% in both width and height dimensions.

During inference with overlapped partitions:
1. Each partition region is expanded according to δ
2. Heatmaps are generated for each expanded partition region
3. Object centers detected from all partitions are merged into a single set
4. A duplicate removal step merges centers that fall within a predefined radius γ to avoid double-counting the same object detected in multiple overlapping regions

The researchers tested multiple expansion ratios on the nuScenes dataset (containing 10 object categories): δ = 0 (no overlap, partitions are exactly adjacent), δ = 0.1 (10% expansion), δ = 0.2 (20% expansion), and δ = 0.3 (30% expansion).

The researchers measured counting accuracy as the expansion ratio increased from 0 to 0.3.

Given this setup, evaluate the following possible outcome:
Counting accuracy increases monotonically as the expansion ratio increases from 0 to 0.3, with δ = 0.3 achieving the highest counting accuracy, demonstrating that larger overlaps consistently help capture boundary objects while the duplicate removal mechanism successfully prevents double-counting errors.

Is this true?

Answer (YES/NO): NO